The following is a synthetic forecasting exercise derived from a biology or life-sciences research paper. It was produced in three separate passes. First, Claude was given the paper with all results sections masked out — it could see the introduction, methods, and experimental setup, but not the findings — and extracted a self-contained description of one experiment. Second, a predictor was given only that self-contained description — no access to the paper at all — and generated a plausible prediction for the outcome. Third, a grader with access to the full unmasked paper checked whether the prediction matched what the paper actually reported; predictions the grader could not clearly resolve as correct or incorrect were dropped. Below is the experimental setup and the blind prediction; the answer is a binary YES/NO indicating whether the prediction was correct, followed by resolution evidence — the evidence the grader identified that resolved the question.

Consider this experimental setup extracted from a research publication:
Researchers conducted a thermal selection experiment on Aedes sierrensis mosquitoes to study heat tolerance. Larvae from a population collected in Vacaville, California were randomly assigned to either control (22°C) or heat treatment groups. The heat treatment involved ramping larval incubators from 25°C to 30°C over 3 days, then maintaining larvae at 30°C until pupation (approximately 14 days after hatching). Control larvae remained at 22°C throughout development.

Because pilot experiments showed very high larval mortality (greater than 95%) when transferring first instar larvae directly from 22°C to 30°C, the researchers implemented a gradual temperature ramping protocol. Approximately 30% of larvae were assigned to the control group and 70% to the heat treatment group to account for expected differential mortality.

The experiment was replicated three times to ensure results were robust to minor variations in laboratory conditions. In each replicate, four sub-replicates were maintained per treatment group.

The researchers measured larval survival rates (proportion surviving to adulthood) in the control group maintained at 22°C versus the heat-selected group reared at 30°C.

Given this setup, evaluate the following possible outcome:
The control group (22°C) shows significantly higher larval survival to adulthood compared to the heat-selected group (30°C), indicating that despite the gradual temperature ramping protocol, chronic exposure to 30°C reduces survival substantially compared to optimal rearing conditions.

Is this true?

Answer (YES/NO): YES